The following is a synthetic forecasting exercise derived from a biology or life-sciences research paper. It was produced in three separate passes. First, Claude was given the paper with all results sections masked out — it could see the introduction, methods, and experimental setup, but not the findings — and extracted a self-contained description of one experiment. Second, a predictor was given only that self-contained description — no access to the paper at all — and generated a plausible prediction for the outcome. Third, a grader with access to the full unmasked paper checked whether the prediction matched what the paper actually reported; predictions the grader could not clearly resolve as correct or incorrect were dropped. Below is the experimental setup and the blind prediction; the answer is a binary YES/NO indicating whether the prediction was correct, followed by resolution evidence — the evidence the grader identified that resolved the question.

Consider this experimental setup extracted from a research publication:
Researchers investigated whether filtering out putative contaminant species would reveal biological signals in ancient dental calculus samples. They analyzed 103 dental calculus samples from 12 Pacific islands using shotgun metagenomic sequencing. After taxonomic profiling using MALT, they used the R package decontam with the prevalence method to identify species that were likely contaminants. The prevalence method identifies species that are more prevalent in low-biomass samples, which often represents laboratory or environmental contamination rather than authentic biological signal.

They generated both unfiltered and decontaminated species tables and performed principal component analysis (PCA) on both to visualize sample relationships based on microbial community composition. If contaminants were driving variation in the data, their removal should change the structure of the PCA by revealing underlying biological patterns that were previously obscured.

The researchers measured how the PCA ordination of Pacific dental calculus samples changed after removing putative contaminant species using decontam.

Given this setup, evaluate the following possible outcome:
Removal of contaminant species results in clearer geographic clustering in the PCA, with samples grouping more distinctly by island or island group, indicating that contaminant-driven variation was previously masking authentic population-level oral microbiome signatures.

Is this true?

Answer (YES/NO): NO